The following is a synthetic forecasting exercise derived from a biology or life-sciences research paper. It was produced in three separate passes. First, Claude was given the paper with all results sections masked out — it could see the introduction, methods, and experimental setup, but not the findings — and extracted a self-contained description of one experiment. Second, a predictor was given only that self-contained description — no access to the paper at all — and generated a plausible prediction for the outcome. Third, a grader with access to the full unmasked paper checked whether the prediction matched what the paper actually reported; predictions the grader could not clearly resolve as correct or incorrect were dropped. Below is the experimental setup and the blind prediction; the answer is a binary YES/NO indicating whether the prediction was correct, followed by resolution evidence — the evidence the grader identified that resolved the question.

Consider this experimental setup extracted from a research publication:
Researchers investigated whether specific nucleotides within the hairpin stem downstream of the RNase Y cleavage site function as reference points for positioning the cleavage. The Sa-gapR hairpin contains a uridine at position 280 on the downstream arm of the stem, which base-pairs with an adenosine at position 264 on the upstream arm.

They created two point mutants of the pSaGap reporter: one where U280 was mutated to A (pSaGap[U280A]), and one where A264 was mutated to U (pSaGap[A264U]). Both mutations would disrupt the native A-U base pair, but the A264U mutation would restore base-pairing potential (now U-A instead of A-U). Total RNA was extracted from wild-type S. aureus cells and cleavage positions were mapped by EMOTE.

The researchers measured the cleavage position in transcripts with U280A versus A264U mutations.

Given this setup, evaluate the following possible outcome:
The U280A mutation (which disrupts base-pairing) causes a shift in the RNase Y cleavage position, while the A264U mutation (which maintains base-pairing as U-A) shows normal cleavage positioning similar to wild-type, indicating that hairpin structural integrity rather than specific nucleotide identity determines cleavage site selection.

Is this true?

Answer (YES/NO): NO